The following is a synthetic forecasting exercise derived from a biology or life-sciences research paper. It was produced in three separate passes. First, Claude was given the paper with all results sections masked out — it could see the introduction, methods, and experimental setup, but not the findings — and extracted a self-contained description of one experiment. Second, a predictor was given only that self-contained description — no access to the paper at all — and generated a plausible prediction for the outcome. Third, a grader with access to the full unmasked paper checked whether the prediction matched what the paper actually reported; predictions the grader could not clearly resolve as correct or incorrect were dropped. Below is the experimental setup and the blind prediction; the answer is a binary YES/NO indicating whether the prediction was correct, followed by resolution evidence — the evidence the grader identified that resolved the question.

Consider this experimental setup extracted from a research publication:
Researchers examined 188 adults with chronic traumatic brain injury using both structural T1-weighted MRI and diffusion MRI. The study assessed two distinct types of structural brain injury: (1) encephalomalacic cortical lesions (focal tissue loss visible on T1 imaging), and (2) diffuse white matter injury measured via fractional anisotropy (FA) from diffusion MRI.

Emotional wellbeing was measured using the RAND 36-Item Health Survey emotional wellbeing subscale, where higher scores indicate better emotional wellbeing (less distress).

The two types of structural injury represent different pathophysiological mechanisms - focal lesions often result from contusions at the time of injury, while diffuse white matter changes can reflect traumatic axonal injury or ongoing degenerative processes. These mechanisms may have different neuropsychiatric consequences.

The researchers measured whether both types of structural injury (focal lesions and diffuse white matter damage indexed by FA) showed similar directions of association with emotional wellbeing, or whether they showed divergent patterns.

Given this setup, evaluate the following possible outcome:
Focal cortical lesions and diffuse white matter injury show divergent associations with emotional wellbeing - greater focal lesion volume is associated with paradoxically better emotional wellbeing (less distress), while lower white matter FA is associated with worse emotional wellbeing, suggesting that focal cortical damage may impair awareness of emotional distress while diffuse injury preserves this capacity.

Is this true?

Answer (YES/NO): NO